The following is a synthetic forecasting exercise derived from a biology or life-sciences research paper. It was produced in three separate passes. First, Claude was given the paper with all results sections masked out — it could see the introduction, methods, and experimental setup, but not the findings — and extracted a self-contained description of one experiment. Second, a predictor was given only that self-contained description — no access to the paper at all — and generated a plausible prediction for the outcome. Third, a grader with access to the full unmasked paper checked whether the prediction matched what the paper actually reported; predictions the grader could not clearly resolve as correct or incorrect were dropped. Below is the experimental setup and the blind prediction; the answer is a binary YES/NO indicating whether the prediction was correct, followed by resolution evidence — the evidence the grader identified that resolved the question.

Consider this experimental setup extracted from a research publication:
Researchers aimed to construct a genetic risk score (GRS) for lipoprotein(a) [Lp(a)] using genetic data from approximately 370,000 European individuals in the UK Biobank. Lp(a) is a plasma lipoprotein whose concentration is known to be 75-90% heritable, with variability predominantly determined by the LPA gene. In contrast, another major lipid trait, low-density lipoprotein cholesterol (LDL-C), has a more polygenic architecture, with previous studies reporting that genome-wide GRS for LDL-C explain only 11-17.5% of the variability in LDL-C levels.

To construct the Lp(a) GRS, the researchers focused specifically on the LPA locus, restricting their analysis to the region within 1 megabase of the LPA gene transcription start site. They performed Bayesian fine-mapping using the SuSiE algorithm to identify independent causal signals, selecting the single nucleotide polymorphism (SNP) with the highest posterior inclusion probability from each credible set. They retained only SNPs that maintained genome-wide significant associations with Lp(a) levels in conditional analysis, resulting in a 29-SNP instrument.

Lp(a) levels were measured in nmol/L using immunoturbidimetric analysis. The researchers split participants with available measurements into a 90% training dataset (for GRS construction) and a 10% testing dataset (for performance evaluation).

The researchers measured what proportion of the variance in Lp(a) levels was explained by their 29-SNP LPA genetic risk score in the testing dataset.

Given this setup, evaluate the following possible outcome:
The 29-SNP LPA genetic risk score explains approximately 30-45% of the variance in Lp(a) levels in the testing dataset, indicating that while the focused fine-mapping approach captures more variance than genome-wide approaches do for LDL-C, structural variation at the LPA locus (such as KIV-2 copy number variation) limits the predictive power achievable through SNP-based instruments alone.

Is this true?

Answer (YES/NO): NO